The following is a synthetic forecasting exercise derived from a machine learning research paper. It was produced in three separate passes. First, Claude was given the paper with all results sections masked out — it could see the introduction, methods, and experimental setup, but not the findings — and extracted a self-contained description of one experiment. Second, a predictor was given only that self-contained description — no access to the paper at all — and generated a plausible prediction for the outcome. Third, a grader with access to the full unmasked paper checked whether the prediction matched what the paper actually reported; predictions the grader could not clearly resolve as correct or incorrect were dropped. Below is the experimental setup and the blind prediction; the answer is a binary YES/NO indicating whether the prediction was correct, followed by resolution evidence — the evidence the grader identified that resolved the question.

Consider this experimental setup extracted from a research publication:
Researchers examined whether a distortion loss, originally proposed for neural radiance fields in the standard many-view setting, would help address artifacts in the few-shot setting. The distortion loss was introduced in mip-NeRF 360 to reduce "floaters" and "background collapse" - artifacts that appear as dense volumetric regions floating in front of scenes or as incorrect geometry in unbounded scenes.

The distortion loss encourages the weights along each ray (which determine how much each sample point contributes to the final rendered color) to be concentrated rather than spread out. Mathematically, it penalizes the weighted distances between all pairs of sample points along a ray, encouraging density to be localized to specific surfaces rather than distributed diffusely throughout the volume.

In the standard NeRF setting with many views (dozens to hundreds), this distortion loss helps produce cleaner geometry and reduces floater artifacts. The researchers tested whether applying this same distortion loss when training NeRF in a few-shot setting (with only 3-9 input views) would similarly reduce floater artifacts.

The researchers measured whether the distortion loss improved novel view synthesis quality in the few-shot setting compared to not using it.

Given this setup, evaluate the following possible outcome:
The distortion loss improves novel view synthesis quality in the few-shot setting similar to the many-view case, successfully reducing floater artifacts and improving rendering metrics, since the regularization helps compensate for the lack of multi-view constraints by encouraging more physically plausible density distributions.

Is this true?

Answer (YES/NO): NO